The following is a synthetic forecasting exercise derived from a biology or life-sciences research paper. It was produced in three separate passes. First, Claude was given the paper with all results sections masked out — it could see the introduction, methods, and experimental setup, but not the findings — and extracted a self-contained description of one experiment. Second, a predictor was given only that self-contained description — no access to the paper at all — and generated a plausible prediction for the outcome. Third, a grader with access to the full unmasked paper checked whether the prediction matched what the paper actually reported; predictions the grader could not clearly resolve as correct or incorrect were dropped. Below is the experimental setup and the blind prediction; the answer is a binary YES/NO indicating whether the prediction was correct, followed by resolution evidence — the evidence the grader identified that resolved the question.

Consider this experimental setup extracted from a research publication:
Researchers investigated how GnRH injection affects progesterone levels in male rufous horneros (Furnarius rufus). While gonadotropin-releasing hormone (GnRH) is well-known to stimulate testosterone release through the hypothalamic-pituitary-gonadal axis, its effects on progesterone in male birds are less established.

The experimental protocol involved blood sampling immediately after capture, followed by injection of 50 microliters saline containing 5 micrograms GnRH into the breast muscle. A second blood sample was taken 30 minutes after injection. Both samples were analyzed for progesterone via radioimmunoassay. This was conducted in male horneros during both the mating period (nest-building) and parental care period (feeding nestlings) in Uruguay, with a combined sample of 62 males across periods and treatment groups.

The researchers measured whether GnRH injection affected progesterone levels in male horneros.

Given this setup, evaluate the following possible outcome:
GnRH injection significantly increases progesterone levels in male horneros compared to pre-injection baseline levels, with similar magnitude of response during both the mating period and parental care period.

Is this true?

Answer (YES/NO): YES